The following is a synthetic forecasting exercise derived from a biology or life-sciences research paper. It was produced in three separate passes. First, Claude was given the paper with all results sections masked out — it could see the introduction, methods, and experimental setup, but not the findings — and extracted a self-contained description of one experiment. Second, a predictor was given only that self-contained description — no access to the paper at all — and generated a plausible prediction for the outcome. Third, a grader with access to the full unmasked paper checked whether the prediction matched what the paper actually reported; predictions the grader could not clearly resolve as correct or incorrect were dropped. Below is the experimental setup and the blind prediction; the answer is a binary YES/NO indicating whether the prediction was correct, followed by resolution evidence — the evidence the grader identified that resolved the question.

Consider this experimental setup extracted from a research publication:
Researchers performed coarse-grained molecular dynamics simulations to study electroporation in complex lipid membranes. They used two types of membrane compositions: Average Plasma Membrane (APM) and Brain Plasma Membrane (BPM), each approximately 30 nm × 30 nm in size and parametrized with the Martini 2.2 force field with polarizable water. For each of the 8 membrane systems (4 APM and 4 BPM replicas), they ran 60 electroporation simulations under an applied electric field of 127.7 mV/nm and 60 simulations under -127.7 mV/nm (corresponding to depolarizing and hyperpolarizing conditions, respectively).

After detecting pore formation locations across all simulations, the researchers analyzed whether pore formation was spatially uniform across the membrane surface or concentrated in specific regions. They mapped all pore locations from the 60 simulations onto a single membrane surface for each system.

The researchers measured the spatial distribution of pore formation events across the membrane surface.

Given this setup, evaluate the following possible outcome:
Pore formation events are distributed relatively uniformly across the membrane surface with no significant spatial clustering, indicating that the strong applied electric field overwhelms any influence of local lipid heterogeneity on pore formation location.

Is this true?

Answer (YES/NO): NO